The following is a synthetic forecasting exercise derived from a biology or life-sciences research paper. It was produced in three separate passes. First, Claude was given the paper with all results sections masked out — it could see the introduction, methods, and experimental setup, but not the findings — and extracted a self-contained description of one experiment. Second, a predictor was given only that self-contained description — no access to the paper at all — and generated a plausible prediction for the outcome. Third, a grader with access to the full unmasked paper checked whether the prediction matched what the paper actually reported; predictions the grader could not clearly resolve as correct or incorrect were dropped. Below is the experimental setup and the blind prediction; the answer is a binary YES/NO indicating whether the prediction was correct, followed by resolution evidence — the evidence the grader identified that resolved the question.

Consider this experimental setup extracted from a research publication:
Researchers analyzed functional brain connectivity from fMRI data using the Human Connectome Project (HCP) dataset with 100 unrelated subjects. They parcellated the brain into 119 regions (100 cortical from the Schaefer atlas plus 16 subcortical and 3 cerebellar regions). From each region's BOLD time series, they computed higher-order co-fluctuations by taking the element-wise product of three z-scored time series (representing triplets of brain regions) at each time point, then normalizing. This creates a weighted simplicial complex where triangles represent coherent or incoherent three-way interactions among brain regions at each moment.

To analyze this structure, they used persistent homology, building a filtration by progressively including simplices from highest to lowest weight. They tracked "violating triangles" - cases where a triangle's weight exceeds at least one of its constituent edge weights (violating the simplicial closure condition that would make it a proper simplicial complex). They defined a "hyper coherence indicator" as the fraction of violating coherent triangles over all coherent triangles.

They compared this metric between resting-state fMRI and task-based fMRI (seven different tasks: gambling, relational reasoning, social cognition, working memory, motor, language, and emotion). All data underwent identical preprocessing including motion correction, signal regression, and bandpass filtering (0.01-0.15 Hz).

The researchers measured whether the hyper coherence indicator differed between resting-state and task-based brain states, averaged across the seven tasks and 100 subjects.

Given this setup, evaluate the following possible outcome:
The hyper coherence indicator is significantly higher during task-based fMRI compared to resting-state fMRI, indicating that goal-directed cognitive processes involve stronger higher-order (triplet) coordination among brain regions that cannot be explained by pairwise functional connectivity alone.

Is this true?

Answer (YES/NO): NO